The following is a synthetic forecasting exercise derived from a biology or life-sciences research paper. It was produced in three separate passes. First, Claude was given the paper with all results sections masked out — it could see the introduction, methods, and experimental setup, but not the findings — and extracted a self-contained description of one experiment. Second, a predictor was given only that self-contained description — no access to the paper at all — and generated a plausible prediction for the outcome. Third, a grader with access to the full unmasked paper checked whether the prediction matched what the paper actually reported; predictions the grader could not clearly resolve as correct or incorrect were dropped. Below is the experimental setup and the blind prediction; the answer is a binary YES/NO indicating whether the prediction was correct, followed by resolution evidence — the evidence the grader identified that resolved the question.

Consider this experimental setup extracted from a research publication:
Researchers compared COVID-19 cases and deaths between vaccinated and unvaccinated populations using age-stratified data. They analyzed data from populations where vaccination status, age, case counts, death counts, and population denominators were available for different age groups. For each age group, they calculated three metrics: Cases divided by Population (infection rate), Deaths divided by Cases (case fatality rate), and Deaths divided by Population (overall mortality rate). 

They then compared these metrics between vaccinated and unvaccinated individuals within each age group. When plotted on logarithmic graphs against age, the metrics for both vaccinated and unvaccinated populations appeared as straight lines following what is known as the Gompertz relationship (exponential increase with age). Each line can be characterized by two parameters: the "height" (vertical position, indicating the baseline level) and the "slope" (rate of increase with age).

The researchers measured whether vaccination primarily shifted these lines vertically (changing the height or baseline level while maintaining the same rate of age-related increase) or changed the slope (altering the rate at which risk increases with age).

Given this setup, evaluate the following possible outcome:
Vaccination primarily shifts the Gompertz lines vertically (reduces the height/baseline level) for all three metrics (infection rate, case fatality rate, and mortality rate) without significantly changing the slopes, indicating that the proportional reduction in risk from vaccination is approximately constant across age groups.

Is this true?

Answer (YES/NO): YES